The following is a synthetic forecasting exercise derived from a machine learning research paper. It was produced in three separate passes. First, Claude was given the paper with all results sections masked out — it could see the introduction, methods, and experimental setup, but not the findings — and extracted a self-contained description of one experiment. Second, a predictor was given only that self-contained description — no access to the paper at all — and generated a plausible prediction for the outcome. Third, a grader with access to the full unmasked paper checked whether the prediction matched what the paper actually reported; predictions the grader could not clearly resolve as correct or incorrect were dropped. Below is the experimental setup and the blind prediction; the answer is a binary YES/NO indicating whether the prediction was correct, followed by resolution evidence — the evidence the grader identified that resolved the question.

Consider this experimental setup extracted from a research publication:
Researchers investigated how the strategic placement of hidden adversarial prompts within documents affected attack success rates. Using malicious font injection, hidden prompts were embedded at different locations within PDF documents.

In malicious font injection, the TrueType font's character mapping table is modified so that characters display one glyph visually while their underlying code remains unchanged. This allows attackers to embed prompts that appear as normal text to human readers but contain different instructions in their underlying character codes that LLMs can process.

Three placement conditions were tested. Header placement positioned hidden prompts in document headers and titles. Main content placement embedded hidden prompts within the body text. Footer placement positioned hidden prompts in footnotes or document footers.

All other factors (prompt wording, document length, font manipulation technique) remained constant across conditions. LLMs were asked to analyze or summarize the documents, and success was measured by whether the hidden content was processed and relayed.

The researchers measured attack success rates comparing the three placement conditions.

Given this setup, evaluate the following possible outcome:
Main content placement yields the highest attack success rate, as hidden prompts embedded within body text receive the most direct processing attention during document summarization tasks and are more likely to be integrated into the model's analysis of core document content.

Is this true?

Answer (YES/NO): NO